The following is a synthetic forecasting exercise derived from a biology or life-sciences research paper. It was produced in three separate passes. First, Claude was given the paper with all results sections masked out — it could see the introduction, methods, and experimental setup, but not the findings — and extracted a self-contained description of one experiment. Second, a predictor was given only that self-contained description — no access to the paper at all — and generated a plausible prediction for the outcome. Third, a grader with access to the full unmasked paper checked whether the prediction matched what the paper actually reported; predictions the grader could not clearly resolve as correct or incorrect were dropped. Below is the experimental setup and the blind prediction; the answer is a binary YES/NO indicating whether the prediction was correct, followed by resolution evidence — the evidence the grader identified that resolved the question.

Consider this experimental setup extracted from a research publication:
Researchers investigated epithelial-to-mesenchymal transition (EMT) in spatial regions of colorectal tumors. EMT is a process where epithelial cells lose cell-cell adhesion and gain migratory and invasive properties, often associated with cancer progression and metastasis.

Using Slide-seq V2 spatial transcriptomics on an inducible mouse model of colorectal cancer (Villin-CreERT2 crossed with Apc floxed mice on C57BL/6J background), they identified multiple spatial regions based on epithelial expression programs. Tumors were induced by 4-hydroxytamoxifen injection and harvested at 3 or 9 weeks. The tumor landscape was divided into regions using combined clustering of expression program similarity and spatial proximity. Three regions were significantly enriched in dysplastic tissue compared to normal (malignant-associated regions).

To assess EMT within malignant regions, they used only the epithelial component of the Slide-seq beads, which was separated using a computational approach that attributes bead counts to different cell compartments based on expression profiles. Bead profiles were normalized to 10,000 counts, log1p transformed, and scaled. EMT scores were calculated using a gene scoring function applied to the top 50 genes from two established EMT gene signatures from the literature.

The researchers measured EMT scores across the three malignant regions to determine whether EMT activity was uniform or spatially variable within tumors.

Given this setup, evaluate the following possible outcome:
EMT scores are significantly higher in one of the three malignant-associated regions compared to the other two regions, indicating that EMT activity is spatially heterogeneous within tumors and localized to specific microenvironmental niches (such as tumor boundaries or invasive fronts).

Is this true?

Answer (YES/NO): YES